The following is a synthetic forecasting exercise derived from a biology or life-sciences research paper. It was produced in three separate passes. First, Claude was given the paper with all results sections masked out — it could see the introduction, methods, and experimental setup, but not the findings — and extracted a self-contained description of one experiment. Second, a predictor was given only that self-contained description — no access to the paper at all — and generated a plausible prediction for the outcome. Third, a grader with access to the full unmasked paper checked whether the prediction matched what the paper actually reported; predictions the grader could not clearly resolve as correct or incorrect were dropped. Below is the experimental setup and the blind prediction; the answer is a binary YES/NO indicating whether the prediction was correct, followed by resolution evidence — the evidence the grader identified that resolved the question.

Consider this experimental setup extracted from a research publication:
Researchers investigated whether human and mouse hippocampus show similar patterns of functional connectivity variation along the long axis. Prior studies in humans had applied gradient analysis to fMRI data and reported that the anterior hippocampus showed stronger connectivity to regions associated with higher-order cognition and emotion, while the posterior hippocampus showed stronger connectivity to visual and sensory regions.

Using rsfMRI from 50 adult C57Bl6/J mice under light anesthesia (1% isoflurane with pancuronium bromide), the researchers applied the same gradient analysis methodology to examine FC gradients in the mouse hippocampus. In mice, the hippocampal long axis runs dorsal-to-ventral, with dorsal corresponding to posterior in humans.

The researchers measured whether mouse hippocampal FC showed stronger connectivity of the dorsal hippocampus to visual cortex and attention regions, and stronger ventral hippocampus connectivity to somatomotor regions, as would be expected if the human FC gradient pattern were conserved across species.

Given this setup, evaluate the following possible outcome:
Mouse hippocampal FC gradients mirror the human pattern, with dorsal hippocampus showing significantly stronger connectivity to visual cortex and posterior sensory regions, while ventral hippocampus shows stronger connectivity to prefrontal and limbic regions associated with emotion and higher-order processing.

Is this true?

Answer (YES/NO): NO